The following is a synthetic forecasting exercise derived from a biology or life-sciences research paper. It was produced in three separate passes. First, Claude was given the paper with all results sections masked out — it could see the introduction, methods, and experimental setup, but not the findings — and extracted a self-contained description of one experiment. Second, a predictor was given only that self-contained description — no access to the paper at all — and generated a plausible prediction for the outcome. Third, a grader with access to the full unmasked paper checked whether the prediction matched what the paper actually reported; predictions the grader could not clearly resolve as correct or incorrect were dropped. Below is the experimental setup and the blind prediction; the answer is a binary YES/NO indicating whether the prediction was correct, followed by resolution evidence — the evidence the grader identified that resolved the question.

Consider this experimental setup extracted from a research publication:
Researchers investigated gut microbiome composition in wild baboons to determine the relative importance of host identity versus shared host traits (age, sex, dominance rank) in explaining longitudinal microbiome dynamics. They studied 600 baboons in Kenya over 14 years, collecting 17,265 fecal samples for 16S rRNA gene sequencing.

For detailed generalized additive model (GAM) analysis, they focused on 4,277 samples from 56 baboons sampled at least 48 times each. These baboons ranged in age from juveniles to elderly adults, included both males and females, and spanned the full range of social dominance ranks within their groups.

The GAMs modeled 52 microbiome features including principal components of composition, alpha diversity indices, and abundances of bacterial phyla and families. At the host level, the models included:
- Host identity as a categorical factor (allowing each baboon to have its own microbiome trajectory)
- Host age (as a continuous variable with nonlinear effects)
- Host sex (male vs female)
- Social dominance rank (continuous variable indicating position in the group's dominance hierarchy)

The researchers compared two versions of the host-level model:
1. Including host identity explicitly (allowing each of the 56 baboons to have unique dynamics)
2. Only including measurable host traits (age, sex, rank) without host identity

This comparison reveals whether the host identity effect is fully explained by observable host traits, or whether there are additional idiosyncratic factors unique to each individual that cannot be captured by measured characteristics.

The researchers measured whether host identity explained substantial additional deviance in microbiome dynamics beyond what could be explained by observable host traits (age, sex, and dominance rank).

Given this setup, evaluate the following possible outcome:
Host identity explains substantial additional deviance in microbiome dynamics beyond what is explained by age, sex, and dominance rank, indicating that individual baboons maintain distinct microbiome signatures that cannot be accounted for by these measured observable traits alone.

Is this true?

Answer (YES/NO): YES